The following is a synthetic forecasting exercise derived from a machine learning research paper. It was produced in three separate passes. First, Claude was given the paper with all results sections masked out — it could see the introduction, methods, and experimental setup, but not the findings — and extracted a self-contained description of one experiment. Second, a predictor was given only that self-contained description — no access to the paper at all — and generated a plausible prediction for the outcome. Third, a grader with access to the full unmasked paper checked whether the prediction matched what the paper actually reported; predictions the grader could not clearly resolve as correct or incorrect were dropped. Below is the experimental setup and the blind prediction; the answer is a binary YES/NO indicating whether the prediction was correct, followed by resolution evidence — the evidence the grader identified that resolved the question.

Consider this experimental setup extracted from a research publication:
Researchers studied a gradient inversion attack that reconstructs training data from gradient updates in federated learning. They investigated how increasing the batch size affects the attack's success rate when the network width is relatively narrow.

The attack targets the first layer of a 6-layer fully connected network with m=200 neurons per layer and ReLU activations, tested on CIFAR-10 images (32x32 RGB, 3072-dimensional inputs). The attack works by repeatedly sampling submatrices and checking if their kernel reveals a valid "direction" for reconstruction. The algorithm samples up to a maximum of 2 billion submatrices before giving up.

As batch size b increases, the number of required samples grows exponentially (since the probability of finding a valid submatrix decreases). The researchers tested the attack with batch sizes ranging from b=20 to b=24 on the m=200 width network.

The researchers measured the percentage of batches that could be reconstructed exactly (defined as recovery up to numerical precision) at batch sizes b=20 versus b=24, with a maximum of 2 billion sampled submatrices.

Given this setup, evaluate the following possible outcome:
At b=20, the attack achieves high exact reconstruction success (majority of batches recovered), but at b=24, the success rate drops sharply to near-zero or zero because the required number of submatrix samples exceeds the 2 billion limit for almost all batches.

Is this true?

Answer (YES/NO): NO